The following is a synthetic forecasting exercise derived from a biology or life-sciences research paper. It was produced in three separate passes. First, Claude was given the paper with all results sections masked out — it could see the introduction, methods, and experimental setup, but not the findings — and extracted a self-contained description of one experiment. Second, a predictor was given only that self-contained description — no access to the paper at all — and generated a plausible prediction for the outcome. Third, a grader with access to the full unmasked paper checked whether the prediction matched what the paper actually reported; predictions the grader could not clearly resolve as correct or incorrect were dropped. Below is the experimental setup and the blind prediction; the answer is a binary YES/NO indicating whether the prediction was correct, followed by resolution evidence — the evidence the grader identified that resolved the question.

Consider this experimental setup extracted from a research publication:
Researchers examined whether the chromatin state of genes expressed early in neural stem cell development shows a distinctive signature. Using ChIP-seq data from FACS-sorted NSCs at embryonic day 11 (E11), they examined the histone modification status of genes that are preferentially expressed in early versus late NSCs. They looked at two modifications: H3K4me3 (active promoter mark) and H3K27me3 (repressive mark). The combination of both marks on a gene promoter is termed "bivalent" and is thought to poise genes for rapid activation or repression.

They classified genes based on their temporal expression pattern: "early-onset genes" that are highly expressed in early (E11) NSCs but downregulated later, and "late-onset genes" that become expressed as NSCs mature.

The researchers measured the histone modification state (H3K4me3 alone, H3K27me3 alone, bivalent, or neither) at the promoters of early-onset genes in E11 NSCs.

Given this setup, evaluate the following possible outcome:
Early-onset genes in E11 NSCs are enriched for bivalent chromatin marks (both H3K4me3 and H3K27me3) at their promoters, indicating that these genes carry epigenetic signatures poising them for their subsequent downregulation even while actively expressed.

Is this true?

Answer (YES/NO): YES